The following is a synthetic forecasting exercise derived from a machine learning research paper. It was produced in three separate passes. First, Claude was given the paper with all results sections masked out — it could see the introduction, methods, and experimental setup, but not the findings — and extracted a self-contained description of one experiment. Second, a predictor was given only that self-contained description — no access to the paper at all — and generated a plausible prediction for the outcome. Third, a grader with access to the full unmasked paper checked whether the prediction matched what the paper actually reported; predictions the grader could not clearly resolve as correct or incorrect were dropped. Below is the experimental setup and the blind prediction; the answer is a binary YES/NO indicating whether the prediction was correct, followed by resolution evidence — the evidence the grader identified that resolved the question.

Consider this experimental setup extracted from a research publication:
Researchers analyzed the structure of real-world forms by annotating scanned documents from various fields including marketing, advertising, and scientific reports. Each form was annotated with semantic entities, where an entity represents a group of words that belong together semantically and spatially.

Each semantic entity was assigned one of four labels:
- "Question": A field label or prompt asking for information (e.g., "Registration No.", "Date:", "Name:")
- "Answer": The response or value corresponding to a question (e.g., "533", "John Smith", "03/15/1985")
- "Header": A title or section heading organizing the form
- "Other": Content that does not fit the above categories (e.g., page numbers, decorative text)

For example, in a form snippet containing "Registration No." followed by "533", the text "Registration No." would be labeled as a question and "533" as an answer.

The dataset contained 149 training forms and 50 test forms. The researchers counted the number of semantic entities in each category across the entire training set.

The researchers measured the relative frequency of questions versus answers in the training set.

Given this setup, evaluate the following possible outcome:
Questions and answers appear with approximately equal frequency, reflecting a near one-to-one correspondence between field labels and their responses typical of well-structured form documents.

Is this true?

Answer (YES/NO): NO